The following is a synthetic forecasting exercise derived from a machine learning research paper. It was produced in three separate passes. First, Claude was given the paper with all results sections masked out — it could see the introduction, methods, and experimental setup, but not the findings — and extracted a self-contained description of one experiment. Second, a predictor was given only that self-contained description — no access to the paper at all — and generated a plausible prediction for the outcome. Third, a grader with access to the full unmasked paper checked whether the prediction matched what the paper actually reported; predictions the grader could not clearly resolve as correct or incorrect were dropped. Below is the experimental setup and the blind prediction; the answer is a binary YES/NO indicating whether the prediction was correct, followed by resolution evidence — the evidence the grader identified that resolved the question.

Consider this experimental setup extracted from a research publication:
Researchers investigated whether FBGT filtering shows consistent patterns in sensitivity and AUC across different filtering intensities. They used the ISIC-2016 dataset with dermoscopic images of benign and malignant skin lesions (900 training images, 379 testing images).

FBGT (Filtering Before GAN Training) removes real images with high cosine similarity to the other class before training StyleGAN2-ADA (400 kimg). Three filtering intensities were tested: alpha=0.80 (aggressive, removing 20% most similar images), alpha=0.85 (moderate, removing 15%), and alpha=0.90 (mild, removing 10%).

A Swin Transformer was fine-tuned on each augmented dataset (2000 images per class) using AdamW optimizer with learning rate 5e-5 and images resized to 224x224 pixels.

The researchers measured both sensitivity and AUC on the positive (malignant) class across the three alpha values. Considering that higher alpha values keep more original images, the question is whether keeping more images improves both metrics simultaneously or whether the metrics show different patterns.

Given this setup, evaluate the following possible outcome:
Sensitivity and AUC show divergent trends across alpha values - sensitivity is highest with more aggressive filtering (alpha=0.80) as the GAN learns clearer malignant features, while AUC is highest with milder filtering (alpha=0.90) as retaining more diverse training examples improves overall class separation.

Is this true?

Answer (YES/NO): NO